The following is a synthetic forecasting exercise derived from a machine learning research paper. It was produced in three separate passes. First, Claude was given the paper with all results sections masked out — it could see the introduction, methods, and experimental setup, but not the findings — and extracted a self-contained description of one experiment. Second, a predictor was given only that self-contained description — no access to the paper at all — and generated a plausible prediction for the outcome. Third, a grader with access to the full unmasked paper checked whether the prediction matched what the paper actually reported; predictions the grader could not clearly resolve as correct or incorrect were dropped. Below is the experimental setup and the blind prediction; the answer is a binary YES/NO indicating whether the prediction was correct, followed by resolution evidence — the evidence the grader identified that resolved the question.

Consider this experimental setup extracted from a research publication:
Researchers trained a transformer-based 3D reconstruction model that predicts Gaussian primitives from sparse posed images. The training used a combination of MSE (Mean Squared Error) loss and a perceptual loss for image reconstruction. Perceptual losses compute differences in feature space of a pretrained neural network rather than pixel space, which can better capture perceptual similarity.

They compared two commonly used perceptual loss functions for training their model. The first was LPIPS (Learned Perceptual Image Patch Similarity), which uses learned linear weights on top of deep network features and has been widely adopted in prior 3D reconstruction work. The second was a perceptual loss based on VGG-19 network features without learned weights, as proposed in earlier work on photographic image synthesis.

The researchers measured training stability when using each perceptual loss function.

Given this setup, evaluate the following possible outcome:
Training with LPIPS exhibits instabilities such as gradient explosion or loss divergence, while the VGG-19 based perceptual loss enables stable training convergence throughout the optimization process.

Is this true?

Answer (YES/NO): NO